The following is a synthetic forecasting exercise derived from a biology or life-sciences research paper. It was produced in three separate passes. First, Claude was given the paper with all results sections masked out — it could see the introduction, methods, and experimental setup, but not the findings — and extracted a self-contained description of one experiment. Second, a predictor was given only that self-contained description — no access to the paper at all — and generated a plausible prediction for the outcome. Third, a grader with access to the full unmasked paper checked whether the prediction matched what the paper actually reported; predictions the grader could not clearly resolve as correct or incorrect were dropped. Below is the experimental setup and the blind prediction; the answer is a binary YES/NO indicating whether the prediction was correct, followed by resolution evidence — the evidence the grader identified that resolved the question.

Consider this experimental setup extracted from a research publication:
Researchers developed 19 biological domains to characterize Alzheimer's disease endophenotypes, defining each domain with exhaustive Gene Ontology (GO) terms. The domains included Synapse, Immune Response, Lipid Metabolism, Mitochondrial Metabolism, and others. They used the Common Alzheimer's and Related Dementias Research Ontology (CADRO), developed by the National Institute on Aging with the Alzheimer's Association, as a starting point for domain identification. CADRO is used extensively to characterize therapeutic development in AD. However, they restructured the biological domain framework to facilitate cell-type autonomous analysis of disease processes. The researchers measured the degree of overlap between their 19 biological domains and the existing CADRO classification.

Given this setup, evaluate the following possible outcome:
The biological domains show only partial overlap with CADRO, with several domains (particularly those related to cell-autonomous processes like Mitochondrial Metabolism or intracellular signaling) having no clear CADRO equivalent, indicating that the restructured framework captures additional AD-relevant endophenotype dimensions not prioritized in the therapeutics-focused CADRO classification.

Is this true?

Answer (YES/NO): NO